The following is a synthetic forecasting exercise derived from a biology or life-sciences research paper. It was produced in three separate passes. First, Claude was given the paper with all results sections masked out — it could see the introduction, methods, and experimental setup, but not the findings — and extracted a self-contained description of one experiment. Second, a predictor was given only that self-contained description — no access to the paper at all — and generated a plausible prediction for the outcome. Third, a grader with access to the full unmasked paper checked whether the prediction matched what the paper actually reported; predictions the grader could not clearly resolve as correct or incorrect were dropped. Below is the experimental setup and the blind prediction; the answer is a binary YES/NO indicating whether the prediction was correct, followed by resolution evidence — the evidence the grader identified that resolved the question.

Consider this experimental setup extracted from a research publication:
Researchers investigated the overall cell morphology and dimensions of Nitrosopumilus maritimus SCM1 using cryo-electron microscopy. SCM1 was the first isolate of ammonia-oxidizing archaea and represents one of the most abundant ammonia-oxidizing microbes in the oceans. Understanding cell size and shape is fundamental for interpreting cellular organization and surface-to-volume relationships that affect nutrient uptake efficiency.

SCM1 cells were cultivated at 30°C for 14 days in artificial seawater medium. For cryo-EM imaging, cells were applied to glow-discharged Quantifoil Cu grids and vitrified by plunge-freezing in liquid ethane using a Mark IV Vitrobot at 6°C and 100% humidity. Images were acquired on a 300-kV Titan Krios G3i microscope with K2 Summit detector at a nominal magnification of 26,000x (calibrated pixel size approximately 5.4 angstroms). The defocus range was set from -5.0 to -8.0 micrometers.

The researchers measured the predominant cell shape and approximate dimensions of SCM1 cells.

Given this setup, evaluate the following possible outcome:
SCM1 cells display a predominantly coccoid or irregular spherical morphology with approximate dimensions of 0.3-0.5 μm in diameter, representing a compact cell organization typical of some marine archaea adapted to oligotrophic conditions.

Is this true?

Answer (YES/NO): NO